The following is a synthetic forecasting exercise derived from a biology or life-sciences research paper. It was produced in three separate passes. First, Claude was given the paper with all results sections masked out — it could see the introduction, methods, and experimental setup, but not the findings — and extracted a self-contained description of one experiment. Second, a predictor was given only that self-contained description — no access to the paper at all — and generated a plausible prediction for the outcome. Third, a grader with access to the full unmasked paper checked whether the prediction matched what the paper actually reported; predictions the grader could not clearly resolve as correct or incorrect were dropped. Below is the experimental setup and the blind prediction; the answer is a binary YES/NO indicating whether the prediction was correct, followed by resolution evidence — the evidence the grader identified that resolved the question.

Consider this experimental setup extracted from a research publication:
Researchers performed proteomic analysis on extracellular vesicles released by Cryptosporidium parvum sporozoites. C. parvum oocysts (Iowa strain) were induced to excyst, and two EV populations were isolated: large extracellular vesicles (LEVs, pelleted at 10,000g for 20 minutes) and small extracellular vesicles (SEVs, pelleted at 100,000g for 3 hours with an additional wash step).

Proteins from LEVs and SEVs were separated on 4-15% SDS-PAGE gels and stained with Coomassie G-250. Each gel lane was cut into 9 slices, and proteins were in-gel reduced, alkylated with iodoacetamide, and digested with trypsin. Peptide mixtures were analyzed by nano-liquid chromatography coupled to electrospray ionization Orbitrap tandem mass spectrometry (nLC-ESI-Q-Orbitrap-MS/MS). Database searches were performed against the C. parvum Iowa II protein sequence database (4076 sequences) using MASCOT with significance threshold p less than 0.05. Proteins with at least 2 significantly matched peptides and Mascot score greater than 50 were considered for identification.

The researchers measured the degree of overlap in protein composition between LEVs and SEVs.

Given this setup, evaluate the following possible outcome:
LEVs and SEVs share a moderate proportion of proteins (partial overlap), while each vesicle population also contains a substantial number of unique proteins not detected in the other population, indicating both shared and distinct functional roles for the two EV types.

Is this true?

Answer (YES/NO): NO